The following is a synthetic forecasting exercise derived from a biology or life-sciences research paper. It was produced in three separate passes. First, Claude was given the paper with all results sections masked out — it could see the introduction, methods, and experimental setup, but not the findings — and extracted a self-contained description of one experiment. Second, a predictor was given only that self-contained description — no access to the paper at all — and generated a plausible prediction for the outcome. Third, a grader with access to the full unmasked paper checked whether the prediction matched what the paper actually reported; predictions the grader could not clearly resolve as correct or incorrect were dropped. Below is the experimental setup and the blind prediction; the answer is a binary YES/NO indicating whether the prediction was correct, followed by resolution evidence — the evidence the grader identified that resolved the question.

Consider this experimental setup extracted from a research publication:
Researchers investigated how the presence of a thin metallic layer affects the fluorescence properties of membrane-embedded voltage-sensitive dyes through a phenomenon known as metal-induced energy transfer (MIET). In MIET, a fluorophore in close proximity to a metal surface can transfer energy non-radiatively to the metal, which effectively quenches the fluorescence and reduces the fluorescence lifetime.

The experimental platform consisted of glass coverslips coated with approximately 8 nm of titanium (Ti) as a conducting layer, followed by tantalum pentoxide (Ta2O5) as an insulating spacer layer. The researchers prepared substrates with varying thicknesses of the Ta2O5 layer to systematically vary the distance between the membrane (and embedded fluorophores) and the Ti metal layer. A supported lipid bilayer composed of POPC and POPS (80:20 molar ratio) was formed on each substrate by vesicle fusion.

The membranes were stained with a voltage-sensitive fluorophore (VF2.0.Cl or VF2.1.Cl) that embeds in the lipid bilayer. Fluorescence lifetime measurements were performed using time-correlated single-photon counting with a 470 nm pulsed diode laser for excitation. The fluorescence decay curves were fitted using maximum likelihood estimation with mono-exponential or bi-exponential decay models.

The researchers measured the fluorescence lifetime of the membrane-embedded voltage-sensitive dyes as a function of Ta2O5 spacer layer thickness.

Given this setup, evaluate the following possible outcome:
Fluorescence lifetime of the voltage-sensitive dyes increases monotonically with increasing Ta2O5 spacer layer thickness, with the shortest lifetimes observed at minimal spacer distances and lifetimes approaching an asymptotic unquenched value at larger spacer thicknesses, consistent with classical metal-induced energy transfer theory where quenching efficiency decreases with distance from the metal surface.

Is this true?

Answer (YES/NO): YES